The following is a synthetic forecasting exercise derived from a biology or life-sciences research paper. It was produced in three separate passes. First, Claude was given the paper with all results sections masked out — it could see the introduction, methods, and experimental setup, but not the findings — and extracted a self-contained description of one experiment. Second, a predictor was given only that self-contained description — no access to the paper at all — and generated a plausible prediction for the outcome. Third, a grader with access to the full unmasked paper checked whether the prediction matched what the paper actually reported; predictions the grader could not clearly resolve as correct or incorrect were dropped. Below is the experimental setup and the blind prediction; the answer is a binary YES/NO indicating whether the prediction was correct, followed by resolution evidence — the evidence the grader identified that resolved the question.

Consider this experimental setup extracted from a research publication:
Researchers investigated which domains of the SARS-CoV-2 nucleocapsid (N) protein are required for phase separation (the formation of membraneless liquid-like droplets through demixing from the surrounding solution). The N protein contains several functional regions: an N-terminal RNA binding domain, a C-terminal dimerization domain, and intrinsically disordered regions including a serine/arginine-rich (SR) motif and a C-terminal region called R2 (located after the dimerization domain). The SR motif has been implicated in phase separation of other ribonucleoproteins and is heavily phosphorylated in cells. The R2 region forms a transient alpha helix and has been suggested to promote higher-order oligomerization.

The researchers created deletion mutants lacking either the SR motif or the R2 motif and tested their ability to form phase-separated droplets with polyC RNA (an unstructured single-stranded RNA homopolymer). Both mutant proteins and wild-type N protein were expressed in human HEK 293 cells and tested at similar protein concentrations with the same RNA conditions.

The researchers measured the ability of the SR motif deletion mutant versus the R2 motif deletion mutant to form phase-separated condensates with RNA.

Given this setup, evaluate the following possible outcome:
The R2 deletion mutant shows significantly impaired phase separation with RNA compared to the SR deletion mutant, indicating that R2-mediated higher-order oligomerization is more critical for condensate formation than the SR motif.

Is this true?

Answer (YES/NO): YES